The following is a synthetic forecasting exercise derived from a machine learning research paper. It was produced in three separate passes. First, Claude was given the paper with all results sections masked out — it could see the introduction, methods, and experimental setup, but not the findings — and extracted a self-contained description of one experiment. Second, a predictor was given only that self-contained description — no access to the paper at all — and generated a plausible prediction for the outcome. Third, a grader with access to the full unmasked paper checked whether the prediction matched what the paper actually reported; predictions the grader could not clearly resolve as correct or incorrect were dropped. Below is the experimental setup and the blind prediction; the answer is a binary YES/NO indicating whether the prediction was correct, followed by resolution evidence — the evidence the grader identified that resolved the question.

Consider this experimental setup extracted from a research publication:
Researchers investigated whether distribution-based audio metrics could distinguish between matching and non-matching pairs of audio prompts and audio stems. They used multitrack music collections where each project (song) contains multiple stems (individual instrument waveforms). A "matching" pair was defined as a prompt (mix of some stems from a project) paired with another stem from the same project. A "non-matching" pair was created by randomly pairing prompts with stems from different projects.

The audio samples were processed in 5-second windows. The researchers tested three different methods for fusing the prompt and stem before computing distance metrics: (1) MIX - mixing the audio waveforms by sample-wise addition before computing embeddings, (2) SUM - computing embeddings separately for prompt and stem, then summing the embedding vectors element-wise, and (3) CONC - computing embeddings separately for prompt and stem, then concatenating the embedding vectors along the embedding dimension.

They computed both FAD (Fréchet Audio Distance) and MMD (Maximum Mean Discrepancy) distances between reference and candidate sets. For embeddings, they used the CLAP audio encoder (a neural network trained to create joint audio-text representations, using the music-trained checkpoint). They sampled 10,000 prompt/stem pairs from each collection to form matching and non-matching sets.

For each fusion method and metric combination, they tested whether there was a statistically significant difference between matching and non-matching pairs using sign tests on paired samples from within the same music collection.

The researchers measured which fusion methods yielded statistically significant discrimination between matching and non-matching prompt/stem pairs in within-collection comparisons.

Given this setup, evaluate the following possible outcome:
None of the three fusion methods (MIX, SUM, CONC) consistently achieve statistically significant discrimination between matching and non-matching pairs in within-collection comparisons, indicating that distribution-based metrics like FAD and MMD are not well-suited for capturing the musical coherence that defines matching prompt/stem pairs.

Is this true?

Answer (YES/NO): NO